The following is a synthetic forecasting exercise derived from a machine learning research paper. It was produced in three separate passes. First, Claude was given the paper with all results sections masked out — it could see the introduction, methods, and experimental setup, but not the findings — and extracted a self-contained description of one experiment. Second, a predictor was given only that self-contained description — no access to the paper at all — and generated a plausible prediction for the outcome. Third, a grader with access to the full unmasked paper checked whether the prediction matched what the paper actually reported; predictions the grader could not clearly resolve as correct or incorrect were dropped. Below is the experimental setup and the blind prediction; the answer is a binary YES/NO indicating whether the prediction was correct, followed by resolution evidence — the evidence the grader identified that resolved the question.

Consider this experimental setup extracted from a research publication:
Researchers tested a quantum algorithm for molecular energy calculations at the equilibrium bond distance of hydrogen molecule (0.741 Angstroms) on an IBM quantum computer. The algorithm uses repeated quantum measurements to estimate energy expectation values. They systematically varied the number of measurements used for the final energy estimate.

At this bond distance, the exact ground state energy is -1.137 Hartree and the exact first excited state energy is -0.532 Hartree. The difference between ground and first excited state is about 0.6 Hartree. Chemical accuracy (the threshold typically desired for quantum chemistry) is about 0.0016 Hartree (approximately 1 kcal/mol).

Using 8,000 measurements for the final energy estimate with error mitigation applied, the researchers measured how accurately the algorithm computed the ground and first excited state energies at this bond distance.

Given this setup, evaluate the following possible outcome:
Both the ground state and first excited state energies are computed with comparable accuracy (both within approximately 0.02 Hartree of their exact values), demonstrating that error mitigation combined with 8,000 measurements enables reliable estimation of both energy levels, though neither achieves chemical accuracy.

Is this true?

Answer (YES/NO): YES